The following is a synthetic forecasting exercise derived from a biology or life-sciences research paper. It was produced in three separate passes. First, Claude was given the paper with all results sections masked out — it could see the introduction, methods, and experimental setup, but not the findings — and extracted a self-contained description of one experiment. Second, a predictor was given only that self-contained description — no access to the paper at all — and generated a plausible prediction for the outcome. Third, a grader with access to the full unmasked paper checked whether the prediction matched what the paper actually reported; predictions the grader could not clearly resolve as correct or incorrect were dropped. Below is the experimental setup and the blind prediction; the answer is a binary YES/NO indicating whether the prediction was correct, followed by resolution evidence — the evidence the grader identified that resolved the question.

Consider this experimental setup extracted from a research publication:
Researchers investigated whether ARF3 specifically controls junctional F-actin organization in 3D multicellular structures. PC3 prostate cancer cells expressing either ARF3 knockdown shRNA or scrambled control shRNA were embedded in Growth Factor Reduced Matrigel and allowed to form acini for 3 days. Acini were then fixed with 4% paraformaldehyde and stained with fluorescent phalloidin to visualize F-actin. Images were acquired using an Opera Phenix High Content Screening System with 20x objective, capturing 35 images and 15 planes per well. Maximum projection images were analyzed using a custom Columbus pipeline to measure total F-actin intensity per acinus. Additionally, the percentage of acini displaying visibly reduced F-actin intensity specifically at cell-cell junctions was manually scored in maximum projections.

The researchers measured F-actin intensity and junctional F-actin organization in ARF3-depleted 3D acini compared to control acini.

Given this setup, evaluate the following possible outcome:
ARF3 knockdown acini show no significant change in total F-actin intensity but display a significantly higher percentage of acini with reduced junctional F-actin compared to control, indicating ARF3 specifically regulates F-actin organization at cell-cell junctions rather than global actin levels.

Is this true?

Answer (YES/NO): NO